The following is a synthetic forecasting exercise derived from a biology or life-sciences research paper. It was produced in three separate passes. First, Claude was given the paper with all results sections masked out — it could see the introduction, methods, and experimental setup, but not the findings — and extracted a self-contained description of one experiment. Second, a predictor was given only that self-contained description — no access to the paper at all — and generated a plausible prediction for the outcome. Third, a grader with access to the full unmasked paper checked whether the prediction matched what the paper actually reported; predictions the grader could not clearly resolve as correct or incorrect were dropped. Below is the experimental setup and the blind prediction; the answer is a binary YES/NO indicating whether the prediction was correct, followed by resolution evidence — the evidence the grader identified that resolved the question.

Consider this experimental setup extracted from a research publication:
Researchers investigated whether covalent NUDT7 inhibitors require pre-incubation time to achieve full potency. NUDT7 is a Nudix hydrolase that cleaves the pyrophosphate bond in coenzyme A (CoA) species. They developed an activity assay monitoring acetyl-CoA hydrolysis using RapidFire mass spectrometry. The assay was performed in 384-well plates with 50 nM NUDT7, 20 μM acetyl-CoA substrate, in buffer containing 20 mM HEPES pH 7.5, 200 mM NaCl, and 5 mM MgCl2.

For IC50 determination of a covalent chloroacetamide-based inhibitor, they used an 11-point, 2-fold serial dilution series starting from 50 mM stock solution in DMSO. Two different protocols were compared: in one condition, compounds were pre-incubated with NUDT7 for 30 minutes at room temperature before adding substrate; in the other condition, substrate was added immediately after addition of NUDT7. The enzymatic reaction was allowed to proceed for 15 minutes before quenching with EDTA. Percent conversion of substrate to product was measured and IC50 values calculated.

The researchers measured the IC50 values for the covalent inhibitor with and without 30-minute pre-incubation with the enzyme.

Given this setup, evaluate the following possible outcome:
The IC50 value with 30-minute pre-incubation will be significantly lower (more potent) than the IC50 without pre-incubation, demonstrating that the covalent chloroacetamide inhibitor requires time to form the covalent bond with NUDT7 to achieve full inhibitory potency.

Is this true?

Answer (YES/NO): YES